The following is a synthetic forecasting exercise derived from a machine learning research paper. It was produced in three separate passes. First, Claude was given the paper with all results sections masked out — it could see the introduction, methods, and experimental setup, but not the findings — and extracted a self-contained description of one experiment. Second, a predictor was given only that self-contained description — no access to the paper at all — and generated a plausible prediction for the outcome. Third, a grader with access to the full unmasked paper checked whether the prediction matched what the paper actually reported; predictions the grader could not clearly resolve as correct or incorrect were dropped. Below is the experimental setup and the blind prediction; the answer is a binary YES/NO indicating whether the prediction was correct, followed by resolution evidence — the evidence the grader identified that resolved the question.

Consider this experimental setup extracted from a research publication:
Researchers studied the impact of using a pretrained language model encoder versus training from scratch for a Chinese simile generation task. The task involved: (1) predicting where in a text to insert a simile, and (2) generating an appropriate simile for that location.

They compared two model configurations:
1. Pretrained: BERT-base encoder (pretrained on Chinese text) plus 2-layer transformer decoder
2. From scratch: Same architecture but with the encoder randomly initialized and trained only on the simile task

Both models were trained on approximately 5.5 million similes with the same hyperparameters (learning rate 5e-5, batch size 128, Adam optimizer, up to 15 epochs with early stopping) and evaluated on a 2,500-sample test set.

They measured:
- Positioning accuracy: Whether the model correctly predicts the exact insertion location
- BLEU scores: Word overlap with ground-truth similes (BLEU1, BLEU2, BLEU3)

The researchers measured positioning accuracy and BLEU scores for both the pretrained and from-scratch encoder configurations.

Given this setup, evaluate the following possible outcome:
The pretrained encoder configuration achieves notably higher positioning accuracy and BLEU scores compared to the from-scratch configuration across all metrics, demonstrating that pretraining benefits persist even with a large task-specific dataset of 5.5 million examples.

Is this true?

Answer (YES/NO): YES